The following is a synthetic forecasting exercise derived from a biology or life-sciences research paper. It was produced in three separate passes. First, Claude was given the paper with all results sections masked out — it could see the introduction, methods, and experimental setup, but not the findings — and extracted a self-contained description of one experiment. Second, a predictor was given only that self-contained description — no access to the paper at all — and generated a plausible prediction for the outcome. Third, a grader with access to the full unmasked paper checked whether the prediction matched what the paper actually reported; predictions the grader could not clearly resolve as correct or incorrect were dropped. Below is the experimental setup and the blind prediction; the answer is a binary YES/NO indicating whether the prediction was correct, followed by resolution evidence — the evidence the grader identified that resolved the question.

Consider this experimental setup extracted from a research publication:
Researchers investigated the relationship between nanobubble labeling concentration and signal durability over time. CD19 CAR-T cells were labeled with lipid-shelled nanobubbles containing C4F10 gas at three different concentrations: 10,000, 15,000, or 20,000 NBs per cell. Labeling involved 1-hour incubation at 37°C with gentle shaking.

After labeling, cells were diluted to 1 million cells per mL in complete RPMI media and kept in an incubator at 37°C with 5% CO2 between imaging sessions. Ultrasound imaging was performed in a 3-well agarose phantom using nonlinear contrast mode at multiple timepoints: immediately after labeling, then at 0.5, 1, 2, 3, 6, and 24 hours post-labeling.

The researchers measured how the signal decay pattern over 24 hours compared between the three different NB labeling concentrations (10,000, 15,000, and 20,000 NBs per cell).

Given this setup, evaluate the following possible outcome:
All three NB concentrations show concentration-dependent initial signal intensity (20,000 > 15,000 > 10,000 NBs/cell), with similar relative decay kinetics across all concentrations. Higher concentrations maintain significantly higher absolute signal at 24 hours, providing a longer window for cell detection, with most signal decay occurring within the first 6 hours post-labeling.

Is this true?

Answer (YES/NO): NO